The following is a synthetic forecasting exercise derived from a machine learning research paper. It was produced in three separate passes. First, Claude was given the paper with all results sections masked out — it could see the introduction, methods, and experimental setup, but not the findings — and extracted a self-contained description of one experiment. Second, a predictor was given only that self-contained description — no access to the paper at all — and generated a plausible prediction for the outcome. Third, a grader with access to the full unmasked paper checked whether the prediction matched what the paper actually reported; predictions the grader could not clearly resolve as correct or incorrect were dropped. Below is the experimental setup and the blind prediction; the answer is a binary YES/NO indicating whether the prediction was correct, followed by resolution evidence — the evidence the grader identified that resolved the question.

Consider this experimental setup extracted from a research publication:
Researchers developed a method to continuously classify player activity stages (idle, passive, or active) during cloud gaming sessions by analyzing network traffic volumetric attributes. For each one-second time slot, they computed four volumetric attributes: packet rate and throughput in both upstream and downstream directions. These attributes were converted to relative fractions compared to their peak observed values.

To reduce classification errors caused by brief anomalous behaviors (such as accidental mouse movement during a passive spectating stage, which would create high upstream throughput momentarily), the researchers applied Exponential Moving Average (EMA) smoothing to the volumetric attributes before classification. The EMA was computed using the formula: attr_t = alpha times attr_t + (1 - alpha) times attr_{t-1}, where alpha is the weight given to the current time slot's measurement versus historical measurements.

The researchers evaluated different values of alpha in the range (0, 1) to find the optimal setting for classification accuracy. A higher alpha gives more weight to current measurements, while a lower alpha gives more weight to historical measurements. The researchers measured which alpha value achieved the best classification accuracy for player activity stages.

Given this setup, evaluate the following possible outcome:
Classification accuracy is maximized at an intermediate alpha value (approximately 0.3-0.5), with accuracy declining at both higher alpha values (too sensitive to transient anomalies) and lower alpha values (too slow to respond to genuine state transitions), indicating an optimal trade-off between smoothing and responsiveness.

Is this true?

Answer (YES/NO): NO